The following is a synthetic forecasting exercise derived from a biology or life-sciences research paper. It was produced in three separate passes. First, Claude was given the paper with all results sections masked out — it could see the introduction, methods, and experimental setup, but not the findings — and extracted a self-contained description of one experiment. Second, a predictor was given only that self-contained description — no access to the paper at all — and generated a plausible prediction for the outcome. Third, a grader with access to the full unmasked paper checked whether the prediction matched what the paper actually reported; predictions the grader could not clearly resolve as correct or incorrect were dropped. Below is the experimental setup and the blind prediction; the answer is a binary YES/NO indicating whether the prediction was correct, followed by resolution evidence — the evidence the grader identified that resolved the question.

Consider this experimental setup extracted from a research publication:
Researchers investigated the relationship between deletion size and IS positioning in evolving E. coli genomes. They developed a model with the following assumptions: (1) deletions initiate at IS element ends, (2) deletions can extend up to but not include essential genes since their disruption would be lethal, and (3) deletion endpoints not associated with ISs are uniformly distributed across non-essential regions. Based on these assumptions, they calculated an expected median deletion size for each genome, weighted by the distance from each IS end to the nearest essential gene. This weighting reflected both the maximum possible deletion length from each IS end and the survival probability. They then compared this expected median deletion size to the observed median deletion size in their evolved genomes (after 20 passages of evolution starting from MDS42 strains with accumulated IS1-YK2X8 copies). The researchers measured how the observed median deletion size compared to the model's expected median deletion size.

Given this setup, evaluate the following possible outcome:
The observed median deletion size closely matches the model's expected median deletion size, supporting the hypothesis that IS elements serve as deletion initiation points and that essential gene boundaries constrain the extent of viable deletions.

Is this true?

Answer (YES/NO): NO